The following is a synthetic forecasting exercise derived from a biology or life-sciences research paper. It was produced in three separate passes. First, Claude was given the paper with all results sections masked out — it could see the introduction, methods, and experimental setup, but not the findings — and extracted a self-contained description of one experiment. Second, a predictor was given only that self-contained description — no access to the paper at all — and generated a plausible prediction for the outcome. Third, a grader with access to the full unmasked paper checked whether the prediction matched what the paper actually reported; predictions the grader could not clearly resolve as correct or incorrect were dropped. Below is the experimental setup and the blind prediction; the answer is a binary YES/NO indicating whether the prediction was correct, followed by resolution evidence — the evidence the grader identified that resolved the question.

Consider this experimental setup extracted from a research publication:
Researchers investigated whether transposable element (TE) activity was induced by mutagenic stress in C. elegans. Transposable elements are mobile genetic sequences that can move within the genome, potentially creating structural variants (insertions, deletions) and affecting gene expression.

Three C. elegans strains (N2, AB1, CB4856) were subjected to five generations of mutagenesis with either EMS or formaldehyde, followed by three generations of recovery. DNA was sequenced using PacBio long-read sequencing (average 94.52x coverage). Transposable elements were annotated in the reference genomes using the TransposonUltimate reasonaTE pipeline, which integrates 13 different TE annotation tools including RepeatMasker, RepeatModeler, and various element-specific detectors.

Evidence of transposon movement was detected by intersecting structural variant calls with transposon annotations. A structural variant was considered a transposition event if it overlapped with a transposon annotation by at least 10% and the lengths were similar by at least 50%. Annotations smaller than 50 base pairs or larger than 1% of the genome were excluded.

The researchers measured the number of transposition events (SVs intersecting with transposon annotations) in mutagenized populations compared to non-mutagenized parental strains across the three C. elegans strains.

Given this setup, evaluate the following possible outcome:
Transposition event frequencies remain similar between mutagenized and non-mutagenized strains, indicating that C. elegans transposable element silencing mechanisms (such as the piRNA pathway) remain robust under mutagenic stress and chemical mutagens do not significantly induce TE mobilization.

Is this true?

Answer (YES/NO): NO